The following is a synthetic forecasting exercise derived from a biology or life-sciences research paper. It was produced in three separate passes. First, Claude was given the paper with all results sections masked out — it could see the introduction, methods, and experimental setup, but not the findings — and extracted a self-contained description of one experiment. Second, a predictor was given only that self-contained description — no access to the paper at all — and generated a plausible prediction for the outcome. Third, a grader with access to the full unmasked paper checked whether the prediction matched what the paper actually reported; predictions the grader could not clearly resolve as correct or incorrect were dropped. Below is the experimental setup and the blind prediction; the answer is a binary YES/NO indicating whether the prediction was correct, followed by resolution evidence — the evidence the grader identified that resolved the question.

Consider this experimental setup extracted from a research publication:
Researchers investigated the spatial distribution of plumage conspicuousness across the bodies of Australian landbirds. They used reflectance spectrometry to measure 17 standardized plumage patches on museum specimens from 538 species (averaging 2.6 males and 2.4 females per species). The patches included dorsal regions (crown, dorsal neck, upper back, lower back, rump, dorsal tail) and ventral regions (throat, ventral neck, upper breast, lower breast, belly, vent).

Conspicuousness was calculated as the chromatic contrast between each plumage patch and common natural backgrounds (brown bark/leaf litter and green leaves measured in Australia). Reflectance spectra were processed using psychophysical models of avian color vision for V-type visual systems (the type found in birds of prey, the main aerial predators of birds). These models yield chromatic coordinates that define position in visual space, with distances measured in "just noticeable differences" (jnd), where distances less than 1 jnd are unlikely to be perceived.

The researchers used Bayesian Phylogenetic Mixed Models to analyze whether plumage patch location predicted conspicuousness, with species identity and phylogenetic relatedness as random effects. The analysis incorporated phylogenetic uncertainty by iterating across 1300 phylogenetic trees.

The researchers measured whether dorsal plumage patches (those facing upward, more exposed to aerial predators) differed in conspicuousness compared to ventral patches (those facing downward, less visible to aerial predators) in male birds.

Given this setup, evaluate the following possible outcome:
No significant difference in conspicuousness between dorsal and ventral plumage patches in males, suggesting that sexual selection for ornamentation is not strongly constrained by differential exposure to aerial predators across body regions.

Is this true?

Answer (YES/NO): NO